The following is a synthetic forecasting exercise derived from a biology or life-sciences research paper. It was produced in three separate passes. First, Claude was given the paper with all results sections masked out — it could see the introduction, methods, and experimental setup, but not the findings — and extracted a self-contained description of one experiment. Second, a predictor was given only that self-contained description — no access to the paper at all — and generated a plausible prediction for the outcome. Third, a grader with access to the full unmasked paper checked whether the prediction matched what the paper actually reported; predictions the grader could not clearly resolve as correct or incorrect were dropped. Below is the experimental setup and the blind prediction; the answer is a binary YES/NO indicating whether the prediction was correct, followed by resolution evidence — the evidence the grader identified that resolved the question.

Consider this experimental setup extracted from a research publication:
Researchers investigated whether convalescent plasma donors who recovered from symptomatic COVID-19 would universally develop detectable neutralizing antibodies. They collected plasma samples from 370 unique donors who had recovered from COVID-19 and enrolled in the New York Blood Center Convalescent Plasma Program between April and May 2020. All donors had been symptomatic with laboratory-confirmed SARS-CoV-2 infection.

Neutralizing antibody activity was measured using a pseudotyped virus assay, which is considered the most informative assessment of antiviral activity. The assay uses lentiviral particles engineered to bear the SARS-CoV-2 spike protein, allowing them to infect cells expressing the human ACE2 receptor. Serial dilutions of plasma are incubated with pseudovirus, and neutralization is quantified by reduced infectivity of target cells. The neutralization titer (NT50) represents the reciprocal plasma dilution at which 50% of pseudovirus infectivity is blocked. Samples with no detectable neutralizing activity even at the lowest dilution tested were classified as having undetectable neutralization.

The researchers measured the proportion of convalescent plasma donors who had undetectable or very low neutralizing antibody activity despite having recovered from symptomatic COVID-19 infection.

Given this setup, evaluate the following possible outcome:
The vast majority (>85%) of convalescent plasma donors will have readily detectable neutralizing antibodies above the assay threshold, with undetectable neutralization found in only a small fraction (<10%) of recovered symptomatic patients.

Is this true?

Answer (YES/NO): NO